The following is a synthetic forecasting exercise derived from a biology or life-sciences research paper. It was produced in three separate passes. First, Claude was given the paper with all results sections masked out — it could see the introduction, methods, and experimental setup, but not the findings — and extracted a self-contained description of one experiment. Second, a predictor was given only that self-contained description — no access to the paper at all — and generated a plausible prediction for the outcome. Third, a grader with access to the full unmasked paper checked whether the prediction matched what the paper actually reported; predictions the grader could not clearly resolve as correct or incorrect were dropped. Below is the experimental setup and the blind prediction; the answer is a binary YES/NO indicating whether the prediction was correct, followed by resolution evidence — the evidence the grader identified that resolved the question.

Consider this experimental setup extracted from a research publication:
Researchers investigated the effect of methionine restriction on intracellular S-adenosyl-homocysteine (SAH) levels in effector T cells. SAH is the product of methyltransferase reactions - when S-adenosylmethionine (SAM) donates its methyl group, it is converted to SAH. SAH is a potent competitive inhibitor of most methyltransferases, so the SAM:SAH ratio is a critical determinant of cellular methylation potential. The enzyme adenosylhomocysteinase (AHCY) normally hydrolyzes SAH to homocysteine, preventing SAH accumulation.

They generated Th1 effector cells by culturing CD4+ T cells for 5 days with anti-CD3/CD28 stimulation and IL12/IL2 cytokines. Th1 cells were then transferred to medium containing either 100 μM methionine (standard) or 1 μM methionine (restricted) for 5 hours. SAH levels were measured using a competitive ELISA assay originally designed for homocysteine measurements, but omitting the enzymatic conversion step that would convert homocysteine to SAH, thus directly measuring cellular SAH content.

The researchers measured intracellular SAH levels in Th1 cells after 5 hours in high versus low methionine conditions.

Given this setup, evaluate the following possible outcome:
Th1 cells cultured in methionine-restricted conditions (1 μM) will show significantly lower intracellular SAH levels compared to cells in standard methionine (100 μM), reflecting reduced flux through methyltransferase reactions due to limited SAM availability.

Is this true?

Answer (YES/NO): YES